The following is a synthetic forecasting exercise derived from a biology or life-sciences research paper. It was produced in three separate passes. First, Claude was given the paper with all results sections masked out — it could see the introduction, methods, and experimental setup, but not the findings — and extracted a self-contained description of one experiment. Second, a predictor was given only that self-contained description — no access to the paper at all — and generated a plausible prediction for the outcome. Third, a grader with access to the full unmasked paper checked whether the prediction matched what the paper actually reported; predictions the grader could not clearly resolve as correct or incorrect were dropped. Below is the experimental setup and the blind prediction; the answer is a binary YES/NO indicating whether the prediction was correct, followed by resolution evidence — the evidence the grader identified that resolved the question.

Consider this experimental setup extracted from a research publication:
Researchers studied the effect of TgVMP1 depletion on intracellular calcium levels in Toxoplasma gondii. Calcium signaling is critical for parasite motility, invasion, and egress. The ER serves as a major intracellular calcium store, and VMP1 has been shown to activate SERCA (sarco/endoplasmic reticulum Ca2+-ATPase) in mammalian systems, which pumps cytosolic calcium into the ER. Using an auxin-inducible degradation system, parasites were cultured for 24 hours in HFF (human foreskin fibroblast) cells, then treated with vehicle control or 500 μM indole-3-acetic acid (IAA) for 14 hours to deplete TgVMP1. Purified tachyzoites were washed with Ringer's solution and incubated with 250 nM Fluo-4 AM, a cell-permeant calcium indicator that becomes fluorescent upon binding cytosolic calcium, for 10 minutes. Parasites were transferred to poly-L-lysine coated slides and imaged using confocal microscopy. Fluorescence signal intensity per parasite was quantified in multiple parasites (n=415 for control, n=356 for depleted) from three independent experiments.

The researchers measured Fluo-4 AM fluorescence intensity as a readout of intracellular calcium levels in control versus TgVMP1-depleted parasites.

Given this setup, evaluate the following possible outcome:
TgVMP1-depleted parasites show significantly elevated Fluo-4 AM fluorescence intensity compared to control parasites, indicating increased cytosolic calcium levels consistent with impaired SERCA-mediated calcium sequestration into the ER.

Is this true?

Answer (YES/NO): YES